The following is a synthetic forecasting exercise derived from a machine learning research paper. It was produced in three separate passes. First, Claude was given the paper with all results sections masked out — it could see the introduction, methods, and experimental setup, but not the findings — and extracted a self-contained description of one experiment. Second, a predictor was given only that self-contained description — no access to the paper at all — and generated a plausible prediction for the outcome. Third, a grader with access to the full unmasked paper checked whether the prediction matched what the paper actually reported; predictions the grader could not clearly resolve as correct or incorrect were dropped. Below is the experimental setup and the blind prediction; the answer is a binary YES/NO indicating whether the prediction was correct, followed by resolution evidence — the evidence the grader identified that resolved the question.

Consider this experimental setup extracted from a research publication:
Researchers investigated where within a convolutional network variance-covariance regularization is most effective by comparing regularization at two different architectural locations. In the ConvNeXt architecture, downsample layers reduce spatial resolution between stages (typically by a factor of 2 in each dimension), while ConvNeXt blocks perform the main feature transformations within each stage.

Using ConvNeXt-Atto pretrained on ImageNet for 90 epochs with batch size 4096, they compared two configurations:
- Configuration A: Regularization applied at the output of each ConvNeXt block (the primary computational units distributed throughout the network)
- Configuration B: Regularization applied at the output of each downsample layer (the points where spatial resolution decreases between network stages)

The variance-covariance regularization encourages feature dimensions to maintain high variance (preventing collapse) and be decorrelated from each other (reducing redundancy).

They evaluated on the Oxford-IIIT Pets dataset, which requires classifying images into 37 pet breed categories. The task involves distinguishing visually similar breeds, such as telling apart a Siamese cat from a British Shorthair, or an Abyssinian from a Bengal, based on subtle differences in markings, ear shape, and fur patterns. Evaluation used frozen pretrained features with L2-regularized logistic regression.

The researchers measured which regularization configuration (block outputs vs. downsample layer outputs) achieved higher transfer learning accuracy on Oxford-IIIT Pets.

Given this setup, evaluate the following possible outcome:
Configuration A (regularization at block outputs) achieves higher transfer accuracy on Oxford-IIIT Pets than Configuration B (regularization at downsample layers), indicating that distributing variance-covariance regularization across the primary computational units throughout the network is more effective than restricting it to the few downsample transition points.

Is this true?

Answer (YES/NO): YES